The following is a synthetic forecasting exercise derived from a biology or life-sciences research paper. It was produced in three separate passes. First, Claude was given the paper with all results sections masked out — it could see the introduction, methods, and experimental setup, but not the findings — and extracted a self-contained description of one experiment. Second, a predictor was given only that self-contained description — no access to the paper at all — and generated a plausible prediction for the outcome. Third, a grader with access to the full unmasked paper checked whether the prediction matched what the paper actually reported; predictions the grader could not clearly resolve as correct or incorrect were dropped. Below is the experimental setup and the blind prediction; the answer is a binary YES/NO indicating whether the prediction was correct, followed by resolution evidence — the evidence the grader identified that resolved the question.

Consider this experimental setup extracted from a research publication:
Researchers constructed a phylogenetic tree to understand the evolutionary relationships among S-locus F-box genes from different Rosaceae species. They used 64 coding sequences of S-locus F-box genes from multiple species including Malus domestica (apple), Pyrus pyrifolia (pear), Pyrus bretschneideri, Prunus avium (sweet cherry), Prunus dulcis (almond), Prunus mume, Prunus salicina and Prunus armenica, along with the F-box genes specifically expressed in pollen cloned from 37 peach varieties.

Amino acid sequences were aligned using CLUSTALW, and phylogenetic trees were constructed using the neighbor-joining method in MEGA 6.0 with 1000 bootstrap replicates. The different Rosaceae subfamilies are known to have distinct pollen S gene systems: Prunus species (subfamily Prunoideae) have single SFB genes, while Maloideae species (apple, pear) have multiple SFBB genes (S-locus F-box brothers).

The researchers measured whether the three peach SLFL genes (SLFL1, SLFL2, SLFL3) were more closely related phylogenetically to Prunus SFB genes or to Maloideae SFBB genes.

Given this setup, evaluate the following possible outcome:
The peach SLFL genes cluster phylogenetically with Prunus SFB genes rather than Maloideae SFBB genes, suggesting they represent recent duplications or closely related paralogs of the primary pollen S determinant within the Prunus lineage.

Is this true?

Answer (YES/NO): NO